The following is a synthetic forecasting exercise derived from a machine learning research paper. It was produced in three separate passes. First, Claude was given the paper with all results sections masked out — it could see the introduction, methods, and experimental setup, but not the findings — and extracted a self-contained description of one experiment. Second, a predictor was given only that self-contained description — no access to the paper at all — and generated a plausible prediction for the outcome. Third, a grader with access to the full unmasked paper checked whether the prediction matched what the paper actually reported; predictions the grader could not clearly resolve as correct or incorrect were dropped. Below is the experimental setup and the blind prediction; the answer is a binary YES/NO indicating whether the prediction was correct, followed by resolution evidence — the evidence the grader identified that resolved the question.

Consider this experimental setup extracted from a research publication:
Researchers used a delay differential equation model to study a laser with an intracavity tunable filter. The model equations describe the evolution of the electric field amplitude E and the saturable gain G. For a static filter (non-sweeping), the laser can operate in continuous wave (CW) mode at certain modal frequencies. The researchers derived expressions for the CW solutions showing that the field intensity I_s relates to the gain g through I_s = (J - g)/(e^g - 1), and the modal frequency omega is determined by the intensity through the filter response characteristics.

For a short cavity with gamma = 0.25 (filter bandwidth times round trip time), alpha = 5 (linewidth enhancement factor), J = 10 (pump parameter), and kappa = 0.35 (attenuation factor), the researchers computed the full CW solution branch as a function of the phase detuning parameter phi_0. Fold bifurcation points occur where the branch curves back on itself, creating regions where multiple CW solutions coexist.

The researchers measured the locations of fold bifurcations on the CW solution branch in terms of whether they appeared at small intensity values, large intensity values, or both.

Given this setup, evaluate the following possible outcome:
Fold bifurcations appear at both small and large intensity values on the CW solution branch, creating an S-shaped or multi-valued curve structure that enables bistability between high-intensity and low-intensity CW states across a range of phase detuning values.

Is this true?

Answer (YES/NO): YES